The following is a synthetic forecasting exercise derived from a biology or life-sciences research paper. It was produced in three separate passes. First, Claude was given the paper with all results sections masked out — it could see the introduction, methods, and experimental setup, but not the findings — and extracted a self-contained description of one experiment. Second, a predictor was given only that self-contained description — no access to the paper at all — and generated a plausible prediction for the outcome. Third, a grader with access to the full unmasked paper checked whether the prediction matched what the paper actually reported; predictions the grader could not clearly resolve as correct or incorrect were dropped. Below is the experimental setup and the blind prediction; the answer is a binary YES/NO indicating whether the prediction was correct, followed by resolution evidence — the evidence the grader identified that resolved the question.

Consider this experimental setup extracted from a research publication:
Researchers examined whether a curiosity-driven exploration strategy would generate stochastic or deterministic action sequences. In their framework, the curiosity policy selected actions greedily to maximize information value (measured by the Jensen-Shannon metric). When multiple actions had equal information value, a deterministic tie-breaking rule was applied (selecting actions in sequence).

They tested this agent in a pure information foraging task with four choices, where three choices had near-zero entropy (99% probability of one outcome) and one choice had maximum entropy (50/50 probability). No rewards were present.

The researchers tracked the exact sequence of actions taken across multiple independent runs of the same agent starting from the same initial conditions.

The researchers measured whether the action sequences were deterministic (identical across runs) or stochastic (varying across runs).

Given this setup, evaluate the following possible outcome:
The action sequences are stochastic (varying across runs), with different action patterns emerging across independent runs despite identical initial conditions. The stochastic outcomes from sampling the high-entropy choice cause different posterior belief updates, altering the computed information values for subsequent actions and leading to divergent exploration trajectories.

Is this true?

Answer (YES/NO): NO